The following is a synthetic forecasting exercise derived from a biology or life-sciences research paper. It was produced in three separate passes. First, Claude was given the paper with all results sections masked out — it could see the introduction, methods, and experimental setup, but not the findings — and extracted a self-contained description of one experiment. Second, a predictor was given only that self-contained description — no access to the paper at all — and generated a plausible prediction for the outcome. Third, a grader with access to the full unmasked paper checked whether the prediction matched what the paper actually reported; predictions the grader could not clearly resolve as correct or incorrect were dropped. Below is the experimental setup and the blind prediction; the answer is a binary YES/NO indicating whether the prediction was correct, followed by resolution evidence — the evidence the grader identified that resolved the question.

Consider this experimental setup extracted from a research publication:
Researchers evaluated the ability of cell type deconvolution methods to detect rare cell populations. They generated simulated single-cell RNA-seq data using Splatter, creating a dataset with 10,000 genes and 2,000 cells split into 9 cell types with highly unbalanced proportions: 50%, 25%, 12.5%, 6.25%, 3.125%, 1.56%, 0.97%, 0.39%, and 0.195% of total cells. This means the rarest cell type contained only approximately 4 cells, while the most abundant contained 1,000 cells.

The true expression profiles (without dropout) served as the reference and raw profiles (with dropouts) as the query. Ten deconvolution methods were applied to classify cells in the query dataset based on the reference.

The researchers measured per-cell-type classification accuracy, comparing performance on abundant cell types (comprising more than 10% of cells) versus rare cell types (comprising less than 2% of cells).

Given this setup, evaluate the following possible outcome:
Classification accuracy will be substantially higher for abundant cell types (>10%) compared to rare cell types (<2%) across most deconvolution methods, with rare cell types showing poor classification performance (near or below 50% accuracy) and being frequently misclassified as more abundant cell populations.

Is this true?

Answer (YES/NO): NO